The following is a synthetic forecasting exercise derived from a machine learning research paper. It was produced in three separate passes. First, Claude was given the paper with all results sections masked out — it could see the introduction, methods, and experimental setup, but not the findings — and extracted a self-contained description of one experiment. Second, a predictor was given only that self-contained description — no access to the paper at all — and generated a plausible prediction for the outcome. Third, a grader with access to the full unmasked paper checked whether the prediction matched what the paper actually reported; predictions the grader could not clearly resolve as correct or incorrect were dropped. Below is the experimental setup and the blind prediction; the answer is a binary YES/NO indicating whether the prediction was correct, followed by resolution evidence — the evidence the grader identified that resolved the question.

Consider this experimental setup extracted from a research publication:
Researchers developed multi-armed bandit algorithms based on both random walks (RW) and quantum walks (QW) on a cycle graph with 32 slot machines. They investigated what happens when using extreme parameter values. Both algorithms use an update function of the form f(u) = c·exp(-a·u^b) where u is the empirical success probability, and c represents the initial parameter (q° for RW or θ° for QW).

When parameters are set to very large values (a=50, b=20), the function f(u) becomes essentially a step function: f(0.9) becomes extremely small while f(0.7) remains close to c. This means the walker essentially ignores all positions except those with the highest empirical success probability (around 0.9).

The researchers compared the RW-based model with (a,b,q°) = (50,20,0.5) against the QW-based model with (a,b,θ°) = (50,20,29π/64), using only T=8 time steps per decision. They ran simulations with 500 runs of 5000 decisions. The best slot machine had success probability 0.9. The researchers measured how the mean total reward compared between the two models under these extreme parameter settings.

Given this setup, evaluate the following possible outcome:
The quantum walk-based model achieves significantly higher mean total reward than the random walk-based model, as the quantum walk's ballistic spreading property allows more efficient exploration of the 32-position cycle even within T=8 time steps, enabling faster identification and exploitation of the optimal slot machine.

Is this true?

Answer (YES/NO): NO